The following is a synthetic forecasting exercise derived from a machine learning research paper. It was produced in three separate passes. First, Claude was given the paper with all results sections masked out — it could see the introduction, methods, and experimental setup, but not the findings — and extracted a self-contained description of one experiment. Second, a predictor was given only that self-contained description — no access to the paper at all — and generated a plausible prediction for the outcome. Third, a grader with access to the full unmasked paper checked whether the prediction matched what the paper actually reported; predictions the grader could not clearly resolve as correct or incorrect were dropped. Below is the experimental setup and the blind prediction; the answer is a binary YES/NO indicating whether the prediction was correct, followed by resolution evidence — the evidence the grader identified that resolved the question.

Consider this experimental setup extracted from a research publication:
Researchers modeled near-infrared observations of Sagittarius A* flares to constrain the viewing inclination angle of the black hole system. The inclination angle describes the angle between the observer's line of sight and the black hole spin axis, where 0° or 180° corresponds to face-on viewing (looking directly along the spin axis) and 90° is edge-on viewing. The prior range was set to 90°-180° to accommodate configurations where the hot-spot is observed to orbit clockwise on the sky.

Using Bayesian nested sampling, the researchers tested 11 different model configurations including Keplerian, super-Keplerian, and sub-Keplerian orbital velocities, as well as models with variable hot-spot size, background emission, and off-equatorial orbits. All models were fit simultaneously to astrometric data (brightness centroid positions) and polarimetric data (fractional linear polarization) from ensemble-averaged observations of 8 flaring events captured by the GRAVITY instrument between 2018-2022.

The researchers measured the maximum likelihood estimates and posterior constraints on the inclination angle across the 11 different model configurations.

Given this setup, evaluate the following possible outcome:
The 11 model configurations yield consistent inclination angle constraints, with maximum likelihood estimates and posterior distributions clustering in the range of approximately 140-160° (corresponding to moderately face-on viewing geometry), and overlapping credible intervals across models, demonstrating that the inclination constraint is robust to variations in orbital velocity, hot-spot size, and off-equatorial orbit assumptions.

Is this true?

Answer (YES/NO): NO